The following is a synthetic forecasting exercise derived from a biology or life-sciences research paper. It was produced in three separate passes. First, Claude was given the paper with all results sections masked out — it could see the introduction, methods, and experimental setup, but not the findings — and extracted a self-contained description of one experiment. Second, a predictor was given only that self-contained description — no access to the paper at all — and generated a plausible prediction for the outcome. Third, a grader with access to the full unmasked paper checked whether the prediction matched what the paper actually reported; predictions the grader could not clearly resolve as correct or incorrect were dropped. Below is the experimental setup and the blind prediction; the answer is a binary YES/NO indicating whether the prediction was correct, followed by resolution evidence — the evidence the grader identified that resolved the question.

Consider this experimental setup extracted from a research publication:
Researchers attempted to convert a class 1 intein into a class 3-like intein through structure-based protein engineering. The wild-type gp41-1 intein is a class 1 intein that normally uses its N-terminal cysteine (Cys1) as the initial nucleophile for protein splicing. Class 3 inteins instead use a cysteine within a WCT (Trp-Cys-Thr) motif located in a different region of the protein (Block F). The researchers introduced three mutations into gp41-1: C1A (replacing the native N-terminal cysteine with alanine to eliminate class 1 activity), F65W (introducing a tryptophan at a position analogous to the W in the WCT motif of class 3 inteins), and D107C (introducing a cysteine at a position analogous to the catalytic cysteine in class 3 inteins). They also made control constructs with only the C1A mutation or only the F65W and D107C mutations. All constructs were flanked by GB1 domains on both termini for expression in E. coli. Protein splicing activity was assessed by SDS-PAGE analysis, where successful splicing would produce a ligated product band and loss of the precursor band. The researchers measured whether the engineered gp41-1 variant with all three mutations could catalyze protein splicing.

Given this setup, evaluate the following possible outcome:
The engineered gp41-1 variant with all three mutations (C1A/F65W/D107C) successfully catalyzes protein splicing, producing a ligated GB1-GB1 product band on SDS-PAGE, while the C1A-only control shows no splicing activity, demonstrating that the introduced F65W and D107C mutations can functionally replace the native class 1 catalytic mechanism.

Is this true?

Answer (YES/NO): NO